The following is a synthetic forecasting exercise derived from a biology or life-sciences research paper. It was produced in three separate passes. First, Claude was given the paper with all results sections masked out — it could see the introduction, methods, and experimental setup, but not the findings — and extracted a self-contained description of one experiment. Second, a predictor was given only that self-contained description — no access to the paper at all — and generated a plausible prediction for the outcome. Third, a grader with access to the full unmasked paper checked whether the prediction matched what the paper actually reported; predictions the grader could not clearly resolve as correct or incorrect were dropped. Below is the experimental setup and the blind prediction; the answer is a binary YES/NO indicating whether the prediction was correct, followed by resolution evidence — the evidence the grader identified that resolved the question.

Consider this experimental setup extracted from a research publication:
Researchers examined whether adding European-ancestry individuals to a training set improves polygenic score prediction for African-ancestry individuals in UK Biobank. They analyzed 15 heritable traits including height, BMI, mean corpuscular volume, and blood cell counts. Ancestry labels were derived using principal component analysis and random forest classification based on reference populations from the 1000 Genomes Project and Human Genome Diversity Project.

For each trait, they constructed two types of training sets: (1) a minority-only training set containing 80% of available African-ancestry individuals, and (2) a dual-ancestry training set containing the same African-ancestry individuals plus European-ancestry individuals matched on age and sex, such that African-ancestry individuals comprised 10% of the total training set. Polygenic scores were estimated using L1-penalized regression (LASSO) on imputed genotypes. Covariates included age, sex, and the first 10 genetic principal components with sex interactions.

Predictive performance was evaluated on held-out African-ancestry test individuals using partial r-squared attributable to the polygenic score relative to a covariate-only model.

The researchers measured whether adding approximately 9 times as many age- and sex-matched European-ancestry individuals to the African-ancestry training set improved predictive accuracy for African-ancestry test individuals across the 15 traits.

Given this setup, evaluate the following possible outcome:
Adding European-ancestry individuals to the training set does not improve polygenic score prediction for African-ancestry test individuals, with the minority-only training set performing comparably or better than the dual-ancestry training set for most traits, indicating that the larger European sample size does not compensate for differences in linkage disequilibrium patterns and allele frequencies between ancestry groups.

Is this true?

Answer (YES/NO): YES